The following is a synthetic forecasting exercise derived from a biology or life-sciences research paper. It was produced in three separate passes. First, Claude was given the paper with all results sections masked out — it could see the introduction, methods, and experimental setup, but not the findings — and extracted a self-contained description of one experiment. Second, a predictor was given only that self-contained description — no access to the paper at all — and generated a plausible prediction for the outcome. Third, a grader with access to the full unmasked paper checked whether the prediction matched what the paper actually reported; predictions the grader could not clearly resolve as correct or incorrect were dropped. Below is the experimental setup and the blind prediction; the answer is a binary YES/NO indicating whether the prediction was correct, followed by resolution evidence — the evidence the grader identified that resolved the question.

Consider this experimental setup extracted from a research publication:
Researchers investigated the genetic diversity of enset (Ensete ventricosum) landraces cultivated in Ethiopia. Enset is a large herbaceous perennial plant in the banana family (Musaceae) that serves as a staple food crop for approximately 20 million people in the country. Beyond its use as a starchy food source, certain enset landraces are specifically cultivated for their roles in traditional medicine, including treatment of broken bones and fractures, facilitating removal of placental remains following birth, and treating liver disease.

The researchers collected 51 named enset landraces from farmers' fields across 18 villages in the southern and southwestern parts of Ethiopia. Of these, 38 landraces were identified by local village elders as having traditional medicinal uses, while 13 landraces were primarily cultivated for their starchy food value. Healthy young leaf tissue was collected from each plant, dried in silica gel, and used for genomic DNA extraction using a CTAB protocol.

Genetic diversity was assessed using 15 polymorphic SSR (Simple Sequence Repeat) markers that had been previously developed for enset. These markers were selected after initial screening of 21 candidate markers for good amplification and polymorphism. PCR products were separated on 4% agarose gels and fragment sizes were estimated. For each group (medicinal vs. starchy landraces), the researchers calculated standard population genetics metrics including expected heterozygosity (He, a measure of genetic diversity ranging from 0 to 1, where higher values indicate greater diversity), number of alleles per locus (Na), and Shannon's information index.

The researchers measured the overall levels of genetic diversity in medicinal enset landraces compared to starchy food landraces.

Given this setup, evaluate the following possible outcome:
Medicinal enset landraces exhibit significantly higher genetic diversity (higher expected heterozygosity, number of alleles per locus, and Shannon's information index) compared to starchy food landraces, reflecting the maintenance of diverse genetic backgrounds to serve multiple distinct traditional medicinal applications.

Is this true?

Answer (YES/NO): NO